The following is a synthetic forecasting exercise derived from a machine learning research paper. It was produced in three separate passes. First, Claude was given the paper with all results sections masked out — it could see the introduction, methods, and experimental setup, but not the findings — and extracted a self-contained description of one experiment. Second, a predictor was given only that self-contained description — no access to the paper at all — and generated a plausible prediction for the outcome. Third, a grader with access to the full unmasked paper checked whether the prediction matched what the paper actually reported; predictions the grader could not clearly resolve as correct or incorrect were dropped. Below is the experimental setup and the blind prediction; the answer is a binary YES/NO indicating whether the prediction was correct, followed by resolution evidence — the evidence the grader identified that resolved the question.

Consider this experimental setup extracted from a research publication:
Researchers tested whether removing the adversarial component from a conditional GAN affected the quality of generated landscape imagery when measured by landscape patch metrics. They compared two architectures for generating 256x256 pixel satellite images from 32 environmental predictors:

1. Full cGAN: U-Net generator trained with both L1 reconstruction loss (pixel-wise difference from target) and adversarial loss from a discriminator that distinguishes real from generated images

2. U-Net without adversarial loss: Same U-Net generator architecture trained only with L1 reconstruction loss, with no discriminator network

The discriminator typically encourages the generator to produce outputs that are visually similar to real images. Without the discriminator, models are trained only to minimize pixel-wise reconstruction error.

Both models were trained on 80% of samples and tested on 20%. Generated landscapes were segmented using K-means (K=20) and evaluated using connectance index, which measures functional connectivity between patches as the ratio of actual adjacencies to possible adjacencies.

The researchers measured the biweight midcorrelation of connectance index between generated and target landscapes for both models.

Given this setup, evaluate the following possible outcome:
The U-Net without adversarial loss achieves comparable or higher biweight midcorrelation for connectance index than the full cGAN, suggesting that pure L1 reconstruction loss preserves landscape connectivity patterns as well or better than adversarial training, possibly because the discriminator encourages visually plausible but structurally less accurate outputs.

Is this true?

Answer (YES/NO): NO